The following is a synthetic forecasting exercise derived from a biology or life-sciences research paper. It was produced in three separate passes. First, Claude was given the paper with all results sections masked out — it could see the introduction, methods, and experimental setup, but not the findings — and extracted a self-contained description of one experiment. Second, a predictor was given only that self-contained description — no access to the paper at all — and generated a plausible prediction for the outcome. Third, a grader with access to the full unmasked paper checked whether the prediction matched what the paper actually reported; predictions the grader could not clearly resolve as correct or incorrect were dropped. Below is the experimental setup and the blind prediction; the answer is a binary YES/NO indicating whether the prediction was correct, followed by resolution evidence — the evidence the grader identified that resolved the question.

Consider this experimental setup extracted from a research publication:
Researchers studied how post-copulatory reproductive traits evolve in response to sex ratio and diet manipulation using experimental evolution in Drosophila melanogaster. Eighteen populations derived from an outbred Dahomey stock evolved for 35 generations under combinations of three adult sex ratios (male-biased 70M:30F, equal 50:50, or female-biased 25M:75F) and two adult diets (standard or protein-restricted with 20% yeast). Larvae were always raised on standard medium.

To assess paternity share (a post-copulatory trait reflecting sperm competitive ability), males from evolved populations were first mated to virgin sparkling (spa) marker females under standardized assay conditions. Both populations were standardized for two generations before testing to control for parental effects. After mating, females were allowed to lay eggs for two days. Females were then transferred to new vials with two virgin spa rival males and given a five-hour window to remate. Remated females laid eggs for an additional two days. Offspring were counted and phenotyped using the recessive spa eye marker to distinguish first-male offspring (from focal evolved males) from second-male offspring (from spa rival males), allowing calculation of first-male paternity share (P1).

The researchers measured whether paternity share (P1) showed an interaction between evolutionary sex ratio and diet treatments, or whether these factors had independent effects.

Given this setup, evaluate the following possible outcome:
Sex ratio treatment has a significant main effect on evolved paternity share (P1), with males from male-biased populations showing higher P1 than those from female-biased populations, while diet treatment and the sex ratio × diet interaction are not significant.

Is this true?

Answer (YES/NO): NO